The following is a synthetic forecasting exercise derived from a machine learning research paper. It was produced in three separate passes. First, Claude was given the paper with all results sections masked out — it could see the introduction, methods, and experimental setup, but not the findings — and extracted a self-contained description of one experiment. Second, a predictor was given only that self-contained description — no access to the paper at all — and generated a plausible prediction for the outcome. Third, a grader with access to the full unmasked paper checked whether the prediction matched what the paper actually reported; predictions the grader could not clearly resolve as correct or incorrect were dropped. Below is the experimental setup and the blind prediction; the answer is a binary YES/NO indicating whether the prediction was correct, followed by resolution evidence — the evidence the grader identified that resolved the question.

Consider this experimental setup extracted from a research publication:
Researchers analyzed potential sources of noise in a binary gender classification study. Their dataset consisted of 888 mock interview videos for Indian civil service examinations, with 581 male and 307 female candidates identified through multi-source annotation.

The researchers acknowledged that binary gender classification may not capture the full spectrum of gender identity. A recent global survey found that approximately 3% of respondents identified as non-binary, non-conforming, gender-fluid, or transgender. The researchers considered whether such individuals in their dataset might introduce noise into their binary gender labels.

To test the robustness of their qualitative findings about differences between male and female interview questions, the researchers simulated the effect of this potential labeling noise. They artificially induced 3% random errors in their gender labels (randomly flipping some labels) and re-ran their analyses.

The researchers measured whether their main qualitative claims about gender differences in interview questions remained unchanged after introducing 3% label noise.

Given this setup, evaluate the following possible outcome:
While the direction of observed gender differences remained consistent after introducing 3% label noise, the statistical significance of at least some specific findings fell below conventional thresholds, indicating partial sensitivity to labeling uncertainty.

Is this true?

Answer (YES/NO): NO